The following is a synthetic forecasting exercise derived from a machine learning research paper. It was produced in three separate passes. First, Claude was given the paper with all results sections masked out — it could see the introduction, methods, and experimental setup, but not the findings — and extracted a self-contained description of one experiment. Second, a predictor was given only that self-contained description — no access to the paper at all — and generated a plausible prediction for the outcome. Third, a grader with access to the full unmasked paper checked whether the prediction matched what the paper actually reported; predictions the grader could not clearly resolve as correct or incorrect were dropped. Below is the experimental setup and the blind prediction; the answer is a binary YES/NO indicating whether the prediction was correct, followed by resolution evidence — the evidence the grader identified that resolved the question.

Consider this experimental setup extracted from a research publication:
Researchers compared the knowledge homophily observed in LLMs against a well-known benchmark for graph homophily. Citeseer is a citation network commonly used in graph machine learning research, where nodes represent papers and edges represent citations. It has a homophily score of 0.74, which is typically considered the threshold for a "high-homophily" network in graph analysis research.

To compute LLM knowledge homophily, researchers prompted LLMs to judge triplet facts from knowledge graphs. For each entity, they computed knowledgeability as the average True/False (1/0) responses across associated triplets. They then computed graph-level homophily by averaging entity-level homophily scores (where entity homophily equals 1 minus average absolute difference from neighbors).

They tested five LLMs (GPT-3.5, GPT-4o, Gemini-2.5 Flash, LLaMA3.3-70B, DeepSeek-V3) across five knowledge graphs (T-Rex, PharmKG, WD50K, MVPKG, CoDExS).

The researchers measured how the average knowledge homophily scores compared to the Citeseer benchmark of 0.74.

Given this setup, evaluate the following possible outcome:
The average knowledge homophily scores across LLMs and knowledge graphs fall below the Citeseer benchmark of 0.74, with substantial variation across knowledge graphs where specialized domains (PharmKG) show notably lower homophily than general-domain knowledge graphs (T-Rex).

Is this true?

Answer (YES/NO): NO